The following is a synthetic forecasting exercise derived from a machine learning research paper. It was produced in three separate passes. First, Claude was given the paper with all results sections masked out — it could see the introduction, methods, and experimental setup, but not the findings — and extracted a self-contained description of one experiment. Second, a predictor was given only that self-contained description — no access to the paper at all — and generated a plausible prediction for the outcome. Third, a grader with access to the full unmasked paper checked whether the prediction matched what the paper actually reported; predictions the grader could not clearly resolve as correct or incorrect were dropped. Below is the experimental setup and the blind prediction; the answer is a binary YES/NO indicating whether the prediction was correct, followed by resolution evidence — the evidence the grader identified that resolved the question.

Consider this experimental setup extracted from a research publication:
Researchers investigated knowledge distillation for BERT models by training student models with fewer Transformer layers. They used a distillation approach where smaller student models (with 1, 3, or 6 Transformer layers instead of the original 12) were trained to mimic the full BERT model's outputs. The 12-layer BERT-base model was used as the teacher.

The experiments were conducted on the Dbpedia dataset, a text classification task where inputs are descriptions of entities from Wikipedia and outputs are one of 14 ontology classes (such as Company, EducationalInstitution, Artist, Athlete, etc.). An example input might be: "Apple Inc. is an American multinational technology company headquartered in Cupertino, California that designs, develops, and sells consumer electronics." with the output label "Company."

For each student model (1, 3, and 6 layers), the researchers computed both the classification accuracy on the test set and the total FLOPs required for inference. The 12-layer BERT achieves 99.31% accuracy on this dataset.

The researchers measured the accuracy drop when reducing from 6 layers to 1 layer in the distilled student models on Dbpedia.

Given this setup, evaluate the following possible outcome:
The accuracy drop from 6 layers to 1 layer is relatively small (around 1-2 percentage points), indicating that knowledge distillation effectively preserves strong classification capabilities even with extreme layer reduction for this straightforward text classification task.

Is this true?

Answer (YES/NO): NO